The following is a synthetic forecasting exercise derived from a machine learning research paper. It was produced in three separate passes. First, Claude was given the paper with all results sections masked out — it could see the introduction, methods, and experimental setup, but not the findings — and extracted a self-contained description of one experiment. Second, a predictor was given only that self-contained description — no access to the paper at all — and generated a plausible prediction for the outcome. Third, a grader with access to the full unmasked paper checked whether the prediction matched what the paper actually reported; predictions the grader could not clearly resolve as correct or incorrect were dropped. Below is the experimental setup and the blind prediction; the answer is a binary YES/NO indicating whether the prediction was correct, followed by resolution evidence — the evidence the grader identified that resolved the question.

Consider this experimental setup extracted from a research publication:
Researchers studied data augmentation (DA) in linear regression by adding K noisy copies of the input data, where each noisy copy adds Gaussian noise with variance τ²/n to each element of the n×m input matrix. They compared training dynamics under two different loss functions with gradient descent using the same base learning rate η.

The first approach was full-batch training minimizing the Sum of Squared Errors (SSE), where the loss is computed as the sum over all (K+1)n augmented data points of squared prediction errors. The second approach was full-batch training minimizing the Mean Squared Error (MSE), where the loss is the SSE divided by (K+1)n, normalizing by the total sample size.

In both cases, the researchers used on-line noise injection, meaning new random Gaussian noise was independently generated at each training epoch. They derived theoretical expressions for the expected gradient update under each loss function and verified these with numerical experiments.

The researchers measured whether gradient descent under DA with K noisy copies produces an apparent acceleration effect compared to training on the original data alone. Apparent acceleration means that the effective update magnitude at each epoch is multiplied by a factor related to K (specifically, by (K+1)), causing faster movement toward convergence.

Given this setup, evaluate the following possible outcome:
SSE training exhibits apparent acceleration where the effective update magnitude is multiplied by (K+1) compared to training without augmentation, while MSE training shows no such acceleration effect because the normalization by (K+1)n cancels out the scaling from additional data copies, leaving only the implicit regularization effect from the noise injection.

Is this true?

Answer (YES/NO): YES